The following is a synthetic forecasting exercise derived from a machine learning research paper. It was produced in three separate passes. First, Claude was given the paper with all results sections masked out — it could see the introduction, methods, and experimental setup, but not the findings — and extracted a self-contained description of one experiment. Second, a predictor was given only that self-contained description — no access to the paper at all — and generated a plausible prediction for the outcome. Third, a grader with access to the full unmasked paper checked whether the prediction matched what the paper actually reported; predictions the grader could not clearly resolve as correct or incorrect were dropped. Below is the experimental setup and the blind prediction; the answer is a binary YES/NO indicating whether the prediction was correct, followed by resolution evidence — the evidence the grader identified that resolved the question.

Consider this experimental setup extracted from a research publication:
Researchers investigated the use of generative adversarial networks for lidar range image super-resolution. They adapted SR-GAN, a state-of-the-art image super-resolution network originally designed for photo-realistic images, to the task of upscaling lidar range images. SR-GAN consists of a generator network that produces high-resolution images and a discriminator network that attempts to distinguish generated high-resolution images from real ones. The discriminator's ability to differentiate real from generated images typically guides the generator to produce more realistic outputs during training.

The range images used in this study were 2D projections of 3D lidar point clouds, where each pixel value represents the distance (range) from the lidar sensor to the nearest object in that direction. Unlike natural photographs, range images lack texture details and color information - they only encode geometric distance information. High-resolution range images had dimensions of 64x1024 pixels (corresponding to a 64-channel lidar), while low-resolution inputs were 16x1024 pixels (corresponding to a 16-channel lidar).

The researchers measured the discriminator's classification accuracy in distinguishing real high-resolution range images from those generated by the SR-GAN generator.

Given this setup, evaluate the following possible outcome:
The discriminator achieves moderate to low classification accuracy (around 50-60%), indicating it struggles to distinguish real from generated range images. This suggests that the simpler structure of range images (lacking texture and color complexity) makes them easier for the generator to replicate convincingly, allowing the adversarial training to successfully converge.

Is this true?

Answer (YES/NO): NO